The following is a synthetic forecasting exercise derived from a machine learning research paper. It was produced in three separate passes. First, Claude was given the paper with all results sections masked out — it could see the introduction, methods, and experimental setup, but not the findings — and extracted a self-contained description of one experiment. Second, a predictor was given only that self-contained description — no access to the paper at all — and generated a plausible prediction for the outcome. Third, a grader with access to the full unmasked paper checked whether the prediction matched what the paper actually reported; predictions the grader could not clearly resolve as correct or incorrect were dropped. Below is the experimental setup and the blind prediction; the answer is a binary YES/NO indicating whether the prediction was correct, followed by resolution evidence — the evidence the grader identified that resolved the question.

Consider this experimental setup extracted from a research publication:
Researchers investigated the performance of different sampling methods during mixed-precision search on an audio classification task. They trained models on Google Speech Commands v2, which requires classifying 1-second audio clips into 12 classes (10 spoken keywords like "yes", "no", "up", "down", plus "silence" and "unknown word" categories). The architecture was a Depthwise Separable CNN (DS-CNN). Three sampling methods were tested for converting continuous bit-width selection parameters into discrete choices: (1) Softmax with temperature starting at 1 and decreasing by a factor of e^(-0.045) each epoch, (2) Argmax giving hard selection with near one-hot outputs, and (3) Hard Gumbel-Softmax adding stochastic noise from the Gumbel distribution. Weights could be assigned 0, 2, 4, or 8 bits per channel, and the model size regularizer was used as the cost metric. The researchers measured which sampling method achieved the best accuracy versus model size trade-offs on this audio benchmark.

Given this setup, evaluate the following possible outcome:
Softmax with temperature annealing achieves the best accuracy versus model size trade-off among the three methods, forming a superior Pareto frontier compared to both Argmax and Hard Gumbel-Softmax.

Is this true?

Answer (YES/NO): YES